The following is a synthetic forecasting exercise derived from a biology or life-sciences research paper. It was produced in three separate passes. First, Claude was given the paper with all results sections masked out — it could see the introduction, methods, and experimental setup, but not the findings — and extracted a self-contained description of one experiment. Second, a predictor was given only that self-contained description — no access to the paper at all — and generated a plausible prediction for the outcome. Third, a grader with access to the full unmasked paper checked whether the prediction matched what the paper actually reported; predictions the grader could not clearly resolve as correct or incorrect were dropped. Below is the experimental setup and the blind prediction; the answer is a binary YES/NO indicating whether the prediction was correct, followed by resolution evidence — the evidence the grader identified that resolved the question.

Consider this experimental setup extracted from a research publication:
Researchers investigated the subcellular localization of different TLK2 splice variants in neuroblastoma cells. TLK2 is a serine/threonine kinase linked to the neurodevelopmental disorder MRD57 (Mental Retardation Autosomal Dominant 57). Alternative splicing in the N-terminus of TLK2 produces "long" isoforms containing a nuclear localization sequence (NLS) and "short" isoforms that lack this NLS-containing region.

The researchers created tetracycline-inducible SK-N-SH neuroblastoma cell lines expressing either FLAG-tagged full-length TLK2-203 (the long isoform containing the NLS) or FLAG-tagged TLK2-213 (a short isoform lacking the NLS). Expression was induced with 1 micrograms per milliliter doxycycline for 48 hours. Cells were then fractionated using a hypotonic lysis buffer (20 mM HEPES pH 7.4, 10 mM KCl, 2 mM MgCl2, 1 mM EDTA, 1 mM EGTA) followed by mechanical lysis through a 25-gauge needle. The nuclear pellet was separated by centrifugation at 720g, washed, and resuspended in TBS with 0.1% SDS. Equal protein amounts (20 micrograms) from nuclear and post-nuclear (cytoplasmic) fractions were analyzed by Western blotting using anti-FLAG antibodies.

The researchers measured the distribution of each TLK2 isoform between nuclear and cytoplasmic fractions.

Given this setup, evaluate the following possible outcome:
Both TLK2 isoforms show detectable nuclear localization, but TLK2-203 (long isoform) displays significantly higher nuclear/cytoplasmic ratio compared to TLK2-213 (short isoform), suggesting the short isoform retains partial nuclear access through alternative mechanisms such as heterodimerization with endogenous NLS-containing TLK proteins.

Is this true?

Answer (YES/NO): NO